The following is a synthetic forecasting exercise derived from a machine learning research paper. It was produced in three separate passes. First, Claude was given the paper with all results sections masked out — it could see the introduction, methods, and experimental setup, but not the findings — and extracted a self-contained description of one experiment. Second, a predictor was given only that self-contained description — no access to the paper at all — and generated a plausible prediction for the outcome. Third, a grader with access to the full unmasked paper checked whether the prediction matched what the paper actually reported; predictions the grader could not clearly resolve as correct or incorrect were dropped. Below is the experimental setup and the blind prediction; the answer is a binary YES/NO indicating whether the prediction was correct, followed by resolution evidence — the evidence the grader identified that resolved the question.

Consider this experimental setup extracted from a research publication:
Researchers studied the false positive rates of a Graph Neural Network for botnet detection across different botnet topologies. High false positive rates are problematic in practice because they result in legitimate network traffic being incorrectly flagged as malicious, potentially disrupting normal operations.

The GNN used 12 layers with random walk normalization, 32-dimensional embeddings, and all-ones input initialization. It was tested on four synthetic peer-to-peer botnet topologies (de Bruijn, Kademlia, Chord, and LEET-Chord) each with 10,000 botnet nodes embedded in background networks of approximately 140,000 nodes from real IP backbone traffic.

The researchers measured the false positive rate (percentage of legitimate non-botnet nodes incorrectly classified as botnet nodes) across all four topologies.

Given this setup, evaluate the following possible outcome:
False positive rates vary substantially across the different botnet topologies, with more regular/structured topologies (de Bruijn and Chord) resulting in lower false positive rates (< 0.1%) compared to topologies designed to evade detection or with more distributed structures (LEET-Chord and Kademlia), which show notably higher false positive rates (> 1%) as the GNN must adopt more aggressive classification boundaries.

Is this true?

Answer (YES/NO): NO